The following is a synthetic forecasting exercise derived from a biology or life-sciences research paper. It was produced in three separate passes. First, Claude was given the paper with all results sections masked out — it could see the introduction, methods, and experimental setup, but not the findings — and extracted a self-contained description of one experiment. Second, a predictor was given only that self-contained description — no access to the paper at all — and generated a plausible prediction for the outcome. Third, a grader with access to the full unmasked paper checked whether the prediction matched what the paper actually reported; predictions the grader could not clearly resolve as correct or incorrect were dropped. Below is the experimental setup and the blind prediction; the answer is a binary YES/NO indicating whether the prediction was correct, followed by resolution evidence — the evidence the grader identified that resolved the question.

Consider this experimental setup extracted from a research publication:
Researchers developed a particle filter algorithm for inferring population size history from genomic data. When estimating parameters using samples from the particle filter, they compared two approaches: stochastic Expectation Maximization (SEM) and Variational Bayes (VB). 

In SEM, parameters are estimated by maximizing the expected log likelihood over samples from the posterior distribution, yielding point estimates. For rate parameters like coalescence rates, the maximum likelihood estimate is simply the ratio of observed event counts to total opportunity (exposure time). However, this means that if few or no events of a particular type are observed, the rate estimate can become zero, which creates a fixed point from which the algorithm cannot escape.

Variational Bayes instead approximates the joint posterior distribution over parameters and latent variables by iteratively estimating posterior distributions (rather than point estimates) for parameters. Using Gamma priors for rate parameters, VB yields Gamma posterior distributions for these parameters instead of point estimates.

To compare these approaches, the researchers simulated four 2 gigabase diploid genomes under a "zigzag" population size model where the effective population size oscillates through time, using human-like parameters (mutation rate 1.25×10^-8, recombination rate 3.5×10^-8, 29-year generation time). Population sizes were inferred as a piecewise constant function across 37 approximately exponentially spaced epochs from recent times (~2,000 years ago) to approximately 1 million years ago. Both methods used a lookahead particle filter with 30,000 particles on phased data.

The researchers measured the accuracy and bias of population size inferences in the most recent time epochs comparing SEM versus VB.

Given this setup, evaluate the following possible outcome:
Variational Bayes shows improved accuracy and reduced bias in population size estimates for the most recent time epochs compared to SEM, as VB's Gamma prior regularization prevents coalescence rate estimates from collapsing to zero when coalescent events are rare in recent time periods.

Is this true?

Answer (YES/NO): YES